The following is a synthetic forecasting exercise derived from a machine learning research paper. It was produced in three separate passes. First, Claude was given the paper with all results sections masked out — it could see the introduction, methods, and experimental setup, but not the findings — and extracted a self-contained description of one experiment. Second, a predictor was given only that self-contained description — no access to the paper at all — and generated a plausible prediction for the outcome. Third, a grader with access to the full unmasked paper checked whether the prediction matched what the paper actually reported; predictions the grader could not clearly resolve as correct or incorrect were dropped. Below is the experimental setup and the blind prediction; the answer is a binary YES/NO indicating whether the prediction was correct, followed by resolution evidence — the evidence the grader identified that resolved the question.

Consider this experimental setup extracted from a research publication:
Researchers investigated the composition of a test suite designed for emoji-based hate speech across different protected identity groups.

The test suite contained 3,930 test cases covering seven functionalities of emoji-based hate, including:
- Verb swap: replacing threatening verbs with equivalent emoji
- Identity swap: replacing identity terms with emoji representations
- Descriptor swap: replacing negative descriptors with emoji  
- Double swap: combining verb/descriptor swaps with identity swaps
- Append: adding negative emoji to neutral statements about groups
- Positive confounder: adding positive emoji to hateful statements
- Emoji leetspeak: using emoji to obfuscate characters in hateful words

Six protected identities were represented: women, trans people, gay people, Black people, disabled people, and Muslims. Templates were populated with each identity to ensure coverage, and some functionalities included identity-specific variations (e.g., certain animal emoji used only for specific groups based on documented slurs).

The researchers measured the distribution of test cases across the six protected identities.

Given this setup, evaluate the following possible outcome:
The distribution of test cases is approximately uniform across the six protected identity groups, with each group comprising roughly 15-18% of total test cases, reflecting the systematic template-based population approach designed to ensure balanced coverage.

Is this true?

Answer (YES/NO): YES